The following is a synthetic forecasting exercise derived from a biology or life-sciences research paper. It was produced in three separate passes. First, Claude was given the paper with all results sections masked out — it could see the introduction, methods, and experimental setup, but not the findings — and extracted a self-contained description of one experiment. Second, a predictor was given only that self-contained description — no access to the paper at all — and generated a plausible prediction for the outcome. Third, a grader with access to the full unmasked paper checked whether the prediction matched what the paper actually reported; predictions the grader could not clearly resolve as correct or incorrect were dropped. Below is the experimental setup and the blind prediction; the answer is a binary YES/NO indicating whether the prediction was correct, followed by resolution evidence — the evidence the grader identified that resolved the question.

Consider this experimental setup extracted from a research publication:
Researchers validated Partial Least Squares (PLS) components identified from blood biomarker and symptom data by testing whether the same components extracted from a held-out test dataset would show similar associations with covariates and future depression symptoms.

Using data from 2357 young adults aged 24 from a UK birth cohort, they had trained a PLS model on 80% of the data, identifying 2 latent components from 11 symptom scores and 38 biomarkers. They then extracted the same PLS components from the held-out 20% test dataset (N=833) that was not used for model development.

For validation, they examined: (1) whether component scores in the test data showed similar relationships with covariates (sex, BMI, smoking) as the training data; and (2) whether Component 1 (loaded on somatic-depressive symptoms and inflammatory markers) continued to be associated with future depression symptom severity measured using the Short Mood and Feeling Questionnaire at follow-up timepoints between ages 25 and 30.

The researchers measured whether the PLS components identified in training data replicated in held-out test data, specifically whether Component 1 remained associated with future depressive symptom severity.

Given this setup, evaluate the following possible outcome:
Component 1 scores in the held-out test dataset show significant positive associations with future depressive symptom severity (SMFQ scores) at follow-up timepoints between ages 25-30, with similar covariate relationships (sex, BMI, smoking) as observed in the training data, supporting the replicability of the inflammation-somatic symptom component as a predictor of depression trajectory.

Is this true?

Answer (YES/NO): YES